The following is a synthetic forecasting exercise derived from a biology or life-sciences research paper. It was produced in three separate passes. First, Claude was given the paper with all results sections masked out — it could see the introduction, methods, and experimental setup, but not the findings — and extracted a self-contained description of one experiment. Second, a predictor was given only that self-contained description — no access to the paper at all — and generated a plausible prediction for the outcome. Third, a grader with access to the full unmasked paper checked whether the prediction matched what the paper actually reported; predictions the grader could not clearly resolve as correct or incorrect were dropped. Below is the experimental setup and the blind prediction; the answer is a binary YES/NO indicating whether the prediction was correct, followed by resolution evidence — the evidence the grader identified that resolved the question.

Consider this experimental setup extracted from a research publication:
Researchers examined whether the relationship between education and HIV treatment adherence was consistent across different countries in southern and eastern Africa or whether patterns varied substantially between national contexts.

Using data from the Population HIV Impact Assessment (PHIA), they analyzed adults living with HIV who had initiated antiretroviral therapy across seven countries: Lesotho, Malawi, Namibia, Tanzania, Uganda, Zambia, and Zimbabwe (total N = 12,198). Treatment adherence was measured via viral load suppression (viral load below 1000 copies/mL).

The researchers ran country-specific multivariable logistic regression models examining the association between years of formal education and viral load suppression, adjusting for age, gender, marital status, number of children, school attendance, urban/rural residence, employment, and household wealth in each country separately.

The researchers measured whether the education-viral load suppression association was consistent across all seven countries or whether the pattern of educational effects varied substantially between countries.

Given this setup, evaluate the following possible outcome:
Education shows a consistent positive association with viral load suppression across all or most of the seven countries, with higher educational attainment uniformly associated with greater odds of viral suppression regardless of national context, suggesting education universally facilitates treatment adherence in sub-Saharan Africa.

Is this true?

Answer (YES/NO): NO